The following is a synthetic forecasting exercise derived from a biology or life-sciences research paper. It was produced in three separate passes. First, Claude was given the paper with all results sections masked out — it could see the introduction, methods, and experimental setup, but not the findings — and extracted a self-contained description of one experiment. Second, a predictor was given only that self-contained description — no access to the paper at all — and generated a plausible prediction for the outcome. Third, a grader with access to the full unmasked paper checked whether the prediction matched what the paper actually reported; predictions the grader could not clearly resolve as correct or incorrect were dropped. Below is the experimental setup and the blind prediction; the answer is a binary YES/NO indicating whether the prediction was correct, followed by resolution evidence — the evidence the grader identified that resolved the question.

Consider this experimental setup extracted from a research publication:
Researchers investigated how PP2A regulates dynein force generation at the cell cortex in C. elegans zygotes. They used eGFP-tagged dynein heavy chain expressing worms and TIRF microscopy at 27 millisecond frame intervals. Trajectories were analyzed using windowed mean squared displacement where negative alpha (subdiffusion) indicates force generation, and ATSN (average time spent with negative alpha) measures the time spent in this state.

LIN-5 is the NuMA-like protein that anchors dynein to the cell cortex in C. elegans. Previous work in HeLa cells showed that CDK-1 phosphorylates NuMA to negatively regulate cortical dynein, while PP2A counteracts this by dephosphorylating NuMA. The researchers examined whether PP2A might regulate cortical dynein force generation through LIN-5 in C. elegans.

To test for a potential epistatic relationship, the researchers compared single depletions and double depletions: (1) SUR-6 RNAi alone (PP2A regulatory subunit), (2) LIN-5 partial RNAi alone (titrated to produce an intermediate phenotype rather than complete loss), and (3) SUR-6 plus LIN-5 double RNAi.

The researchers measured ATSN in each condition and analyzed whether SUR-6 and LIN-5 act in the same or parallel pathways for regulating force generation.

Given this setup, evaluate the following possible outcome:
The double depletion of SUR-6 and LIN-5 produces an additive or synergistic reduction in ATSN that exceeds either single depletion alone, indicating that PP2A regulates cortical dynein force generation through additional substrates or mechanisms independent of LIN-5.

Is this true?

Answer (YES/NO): NO